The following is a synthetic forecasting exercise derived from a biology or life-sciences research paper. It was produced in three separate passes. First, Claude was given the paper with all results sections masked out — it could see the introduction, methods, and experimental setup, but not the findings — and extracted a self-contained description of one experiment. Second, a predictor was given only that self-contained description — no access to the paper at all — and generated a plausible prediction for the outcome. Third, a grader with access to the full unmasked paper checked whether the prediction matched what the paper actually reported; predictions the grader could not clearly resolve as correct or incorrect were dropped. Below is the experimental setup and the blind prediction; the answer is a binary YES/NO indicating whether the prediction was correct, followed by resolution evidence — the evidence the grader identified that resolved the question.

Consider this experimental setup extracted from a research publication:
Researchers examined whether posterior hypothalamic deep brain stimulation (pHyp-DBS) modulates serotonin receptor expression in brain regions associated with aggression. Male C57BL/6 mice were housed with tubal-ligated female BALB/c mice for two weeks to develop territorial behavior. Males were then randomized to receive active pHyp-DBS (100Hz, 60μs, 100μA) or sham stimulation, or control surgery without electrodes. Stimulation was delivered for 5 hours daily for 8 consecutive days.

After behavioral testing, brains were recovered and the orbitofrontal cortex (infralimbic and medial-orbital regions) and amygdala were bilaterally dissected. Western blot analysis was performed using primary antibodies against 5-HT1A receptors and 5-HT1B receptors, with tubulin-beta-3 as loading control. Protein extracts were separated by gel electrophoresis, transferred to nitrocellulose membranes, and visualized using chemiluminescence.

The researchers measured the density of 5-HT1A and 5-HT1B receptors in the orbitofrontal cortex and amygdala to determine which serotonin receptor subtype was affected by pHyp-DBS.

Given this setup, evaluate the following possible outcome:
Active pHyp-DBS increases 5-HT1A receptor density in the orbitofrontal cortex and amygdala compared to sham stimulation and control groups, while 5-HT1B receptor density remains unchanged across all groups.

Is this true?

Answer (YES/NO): YES